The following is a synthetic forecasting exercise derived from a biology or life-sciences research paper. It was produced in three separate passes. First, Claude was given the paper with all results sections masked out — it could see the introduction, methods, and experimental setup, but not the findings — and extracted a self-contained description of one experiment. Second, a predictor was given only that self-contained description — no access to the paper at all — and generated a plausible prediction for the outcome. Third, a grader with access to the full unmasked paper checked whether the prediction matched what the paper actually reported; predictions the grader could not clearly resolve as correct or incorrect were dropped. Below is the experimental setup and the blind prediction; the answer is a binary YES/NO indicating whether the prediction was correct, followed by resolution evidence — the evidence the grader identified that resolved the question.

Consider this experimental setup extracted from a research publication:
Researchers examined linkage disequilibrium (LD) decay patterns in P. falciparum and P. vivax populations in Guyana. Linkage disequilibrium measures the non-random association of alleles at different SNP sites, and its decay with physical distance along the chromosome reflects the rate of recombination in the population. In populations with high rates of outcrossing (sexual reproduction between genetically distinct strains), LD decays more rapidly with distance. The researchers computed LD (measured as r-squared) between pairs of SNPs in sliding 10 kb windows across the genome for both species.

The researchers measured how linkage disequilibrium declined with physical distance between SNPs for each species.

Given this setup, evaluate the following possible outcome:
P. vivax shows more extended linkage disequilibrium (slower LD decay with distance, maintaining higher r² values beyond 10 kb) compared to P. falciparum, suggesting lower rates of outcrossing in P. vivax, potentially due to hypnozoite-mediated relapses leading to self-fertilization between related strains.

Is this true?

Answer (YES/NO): NO